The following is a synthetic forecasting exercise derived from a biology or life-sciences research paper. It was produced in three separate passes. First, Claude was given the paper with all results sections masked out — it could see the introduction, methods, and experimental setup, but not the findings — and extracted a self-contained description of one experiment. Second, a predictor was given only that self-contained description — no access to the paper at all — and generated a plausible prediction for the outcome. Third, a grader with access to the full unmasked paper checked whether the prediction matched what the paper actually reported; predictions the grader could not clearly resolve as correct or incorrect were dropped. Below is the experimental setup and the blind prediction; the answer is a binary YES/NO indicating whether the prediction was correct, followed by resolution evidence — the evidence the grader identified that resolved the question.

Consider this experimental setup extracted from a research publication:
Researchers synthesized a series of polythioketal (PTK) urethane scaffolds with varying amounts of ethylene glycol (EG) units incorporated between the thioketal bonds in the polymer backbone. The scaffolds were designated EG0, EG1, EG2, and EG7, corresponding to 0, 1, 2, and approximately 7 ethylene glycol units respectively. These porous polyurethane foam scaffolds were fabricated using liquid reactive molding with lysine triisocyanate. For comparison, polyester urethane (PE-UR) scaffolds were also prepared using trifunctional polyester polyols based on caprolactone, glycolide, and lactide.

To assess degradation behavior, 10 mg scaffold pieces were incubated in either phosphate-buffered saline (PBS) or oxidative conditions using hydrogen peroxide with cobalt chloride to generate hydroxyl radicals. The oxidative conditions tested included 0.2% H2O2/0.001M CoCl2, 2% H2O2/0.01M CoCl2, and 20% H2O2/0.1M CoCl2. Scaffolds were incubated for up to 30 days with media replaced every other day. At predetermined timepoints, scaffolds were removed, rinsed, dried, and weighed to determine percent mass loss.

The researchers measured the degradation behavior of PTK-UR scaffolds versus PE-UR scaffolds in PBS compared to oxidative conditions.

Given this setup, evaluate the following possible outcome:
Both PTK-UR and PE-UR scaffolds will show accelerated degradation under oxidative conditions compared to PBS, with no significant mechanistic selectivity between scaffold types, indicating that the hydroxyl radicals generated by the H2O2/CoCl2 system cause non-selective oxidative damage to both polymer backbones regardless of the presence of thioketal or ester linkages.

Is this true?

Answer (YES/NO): NO